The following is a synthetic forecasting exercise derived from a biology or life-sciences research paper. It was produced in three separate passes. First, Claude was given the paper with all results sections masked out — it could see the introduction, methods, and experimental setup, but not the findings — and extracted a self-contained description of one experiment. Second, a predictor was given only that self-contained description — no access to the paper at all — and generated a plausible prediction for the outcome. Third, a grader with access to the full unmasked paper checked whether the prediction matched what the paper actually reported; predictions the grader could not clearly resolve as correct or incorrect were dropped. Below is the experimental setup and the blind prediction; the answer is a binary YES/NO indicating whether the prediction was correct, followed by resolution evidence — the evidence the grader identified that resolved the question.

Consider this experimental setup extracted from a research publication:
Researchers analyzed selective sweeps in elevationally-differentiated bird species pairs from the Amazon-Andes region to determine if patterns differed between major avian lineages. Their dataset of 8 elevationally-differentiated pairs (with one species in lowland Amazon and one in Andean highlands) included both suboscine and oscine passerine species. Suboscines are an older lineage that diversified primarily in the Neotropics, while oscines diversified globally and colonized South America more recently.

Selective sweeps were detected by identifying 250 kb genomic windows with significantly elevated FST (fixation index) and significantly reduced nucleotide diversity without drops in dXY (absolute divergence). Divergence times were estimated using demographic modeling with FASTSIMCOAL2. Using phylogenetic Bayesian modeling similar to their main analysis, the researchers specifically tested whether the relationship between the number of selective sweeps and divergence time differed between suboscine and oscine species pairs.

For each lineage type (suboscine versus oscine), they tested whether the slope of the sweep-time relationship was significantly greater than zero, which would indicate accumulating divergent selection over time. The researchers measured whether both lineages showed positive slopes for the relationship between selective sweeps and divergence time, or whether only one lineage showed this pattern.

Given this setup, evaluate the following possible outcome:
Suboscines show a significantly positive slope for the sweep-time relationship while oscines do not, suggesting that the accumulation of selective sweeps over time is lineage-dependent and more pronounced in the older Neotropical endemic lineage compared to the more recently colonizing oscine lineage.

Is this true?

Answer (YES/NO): NO